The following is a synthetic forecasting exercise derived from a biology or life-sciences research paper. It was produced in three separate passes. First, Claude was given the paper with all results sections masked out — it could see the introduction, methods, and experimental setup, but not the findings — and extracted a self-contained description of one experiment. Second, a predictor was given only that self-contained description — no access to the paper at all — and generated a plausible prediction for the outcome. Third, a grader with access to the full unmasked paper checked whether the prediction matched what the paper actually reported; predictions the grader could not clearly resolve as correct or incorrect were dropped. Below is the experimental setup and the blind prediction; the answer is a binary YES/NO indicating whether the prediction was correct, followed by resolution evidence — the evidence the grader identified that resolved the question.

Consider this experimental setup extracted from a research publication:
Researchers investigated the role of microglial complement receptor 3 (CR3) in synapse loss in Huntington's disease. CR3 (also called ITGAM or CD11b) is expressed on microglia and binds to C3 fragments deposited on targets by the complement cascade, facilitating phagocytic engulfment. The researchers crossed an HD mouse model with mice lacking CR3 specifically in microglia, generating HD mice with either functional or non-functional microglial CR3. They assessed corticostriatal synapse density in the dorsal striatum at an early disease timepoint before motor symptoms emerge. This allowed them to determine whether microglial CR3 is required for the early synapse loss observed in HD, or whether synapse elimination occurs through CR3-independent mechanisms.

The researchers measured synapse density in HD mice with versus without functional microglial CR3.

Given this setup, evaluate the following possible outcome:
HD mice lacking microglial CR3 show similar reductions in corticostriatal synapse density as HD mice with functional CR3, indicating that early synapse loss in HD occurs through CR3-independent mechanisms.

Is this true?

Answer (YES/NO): NO